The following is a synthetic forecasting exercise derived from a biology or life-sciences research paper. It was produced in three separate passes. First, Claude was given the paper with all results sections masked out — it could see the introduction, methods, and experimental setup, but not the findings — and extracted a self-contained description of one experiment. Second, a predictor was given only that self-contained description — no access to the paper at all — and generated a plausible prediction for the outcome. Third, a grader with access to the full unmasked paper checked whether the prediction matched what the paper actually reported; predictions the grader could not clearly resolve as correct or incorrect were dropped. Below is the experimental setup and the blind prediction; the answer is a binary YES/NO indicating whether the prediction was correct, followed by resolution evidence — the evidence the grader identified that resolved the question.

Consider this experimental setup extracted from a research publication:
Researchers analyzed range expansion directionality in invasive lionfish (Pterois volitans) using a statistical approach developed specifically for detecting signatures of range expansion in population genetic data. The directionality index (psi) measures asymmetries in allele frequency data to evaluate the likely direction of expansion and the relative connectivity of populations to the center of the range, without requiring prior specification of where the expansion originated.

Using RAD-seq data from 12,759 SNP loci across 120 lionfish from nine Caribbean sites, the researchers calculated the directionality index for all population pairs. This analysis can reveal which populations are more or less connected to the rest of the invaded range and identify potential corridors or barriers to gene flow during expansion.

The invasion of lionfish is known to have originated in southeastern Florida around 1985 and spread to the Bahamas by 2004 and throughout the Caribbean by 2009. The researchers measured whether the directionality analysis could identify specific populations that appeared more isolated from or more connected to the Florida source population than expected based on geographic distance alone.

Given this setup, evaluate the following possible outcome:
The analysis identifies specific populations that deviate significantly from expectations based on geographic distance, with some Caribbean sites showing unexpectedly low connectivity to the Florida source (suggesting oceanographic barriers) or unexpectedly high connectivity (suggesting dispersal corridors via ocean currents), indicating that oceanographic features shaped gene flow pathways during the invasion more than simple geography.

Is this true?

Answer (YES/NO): NO